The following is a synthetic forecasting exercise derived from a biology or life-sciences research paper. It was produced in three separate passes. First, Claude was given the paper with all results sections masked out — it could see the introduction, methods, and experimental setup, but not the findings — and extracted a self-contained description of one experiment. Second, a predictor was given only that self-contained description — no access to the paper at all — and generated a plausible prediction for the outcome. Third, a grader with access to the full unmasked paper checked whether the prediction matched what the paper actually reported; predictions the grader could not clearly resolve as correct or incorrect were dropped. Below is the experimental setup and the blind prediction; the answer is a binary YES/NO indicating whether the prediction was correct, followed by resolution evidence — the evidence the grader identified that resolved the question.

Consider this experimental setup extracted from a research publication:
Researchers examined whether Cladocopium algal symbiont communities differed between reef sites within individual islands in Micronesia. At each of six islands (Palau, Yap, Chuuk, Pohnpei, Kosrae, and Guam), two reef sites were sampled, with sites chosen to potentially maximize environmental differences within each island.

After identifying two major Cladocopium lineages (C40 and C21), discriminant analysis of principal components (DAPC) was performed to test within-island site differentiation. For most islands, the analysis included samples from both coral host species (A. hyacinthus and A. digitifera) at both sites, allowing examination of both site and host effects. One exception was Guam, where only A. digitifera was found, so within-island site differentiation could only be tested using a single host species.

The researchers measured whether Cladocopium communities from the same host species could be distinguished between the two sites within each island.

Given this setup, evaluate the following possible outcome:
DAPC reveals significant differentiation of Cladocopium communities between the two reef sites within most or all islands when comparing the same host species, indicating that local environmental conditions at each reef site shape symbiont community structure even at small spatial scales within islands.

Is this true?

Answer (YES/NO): YES